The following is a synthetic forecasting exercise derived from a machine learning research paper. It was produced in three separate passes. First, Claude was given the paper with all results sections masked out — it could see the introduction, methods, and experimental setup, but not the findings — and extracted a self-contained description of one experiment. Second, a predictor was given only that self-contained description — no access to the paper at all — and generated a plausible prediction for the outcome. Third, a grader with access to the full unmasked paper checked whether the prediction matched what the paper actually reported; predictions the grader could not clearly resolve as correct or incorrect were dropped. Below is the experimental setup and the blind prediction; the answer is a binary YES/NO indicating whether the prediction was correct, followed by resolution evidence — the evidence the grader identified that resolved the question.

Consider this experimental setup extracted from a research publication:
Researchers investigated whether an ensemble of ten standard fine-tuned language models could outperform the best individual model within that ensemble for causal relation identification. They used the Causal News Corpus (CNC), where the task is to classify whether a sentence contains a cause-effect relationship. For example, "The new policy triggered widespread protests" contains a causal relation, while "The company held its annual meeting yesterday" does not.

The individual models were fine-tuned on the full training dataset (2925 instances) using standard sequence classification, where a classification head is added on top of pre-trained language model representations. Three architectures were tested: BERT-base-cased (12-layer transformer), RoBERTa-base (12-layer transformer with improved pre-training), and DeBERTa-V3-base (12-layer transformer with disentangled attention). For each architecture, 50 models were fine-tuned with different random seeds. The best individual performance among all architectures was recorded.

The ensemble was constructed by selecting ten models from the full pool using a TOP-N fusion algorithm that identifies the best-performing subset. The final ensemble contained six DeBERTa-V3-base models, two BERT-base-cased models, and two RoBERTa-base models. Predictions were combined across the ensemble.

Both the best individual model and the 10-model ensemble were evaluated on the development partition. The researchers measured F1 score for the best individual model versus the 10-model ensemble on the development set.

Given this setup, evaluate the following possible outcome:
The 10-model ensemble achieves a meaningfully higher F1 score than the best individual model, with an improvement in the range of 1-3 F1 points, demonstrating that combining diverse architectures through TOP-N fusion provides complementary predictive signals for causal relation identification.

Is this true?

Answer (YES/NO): NO